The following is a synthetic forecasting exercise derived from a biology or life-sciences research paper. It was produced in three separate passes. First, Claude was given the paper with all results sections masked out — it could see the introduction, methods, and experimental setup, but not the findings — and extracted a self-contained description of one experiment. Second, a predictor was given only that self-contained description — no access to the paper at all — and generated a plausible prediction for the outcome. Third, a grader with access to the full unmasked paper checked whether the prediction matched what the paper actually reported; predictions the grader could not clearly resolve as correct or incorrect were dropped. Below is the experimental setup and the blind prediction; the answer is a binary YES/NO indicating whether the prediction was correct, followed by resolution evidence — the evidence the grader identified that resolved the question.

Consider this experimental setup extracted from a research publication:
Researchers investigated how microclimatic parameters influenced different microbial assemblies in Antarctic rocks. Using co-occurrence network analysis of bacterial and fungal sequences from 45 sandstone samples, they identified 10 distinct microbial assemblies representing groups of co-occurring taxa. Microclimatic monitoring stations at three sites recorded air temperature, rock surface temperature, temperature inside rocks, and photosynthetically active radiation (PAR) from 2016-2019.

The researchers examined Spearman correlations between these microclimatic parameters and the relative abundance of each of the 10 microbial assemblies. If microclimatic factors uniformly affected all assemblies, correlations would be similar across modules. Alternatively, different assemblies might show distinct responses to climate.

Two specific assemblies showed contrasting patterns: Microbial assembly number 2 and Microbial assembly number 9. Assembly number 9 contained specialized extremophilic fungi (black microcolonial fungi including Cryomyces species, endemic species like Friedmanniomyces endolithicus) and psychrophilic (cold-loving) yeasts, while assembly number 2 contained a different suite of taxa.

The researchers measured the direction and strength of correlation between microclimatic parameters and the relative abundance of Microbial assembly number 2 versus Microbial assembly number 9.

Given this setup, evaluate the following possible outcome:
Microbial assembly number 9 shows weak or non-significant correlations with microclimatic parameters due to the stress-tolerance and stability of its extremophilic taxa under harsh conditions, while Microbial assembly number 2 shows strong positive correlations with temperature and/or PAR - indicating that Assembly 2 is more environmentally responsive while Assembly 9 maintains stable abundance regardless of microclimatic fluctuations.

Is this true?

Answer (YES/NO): NO